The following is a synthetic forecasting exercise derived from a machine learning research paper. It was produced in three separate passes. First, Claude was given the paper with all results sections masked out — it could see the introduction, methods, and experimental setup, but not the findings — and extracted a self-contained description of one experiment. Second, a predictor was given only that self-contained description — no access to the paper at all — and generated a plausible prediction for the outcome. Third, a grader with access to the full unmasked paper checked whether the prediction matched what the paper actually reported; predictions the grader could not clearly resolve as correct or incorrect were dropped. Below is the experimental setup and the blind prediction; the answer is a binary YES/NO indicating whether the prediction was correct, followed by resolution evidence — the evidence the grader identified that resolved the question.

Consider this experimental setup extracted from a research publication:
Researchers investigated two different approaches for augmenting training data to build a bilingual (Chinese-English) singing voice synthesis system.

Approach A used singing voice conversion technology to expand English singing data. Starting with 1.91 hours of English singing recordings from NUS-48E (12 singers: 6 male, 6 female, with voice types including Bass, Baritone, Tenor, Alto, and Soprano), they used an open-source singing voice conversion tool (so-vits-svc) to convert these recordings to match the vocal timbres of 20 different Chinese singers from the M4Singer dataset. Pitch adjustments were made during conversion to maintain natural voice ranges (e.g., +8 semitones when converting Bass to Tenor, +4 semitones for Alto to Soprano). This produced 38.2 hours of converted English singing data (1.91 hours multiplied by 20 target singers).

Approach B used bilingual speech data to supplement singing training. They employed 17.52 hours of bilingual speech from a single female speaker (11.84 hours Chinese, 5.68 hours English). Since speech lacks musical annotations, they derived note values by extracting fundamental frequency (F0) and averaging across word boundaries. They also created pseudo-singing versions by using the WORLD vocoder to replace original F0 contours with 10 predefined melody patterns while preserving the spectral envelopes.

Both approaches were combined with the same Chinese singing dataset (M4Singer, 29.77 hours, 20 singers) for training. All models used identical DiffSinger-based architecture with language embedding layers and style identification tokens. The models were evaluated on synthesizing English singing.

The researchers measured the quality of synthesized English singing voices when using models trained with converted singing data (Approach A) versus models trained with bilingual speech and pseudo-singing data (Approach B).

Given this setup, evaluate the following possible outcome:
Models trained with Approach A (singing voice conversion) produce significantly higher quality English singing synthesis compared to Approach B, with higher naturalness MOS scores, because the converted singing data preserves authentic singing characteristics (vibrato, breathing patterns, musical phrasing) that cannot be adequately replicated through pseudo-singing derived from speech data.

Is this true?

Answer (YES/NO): YES